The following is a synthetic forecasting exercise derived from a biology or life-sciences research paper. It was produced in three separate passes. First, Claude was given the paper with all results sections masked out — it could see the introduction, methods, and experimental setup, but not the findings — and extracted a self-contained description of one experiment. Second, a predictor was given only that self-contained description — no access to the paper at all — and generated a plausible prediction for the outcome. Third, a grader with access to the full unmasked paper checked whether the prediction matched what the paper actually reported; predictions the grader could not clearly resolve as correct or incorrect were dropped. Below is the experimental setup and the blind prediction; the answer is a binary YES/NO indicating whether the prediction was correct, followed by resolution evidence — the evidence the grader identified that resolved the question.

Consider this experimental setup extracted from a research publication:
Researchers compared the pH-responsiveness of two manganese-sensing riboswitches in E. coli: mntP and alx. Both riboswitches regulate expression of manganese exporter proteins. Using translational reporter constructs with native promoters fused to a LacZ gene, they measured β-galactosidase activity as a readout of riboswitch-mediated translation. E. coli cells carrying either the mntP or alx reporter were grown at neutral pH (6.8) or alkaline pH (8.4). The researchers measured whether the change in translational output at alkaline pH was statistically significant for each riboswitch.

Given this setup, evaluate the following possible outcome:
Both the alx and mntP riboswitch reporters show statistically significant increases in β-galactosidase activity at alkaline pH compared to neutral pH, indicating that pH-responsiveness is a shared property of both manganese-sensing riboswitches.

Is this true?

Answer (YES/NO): NO